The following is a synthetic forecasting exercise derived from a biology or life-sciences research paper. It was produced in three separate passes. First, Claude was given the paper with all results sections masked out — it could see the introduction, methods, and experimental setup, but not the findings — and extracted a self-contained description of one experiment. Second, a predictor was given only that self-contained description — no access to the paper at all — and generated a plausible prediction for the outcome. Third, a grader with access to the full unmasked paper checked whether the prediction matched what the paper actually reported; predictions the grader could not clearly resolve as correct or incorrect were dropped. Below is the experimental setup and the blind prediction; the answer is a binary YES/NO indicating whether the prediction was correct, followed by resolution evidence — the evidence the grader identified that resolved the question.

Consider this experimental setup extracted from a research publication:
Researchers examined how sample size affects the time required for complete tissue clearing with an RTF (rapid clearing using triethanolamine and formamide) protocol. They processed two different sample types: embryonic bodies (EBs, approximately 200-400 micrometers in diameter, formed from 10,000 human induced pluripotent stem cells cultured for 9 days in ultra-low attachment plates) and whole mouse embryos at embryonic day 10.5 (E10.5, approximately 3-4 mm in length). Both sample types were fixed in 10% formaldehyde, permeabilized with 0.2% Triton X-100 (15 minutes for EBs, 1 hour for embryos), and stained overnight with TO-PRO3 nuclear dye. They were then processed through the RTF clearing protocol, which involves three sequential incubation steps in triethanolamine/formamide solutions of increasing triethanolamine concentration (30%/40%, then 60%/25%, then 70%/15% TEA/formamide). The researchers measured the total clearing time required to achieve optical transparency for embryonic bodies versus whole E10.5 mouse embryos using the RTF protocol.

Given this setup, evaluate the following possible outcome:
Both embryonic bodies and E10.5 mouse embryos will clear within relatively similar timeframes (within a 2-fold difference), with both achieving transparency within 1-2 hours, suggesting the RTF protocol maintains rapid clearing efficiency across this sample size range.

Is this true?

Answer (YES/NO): NO